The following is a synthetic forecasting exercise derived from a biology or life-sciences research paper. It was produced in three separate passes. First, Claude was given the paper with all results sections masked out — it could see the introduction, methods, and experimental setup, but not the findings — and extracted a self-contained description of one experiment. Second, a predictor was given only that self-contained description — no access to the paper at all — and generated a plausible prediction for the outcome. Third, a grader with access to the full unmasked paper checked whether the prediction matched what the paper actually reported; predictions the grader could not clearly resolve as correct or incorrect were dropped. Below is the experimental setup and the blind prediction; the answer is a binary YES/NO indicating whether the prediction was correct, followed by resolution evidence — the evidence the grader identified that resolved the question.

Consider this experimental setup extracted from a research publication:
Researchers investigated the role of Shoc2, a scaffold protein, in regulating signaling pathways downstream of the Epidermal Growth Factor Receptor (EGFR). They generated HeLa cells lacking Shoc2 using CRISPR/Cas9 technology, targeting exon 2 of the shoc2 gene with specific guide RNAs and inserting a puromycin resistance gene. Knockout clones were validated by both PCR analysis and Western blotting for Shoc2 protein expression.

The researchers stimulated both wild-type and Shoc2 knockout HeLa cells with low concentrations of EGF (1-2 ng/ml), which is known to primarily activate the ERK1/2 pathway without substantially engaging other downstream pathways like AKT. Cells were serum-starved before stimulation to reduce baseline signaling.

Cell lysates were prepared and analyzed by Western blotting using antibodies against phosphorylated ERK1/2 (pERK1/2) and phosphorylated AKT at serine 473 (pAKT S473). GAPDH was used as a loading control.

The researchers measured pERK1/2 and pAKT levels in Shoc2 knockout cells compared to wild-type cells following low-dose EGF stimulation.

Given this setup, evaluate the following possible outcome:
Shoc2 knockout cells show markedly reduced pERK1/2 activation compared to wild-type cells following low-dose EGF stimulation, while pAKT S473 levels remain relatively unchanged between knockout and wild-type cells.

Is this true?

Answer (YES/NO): YES